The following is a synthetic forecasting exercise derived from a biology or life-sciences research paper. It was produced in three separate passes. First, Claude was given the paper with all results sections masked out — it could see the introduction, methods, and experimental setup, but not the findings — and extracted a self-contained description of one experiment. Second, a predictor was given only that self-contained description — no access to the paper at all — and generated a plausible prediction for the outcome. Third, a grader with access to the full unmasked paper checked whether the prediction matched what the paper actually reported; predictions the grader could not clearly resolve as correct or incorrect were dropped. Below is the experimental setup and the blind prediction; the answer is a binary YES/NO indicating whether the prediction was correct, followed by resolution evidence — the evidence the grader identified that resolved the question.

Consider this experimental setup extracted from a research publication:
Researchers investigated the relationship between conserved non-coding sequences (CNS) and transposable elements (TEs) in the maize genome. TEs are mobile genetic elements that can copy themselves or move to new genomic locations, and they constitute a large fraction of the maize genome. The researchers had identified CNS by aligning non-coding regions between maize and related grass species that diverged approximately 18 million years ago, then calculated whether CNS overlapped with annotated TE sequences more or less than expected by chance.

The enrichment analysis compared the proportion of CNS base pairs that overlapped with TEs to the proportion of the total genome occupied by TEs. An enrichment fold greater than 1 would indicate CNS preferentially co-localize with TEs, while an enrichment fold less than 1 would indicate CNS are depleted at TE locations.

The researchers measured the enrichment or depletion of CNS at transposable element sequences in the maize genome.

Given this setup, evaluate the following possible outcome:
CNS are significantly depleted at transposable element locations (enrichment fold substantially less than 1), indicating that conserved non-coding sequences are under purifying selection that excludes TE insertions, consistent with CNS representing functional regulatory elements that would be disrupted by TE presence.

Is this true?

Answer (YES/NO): NO